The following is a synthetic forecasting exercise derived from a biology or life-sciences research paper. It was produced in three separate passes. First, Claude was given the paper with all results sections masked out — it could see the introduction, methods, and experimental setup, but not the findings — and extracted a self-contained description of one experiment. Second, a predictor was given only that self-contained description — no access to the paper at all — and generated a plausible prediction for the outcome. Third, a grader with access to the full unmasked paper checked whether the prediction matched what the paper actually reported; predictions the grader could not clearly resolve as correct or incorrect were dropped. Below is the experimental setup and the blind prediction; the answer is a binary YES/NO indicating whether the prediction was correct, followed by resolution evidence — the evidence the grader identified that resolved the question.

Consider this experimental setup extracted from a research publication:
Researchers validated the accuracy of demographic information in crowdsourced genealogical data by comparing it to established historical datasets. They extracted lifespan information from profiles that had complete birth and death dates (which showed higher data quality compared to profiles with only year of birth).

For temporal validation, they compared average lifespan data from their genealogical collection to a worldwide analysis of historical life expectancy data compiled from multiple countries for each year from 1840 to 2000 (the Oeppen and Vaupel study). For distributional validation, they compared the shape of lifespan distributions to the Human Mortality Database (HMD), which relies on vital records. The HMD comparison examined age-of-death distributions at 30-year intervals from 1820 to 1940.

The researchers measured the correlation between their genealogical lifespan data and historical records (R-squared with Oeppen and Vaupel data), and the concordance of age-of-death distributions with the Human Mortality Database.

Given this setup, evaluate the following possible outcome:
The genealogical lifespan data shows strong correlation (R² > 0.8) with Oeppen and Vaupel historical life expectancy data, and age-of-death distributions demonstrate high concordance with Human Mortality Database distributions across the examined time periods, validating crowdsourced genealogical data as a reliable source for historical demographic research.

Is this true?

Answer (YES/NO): YES